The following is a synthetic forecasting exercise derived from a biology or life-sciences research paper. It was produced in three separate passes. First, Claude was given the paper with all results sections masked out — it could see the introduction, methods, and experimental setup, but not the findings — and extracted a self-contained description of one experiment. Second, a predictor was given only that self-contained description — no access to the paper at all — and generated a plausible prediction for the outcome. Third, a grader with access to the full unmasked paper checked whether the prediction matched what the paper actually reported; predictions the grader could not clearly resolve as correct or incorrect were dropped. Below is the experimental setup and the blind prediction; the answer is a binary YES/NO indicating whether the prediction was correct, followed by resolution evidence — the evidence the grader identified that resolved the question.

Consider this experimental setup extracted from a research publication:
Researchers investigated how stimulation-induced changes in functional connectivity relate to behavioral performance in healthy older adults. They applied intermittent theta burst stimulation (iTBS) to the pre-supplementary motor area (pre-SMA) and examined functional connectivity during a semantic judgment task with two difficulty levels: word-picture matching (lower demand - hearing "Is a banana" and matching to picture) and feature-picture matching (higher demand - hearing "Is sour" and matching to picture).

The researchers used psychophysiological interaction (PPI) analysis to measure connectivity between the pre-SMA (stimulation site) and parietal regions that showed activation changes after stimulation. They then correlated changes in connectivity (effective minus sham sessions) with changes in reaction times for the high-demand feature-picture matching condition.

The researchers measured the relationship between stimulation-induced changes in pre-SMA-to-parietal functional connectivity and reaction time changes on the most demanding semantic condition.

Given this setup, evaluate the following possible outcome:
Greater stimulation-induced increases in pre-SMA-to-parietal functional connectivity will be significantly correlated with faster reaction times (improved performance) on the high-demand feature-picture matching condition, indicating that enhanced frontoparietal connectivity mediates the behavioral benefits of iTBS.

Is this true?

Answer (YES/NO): YES